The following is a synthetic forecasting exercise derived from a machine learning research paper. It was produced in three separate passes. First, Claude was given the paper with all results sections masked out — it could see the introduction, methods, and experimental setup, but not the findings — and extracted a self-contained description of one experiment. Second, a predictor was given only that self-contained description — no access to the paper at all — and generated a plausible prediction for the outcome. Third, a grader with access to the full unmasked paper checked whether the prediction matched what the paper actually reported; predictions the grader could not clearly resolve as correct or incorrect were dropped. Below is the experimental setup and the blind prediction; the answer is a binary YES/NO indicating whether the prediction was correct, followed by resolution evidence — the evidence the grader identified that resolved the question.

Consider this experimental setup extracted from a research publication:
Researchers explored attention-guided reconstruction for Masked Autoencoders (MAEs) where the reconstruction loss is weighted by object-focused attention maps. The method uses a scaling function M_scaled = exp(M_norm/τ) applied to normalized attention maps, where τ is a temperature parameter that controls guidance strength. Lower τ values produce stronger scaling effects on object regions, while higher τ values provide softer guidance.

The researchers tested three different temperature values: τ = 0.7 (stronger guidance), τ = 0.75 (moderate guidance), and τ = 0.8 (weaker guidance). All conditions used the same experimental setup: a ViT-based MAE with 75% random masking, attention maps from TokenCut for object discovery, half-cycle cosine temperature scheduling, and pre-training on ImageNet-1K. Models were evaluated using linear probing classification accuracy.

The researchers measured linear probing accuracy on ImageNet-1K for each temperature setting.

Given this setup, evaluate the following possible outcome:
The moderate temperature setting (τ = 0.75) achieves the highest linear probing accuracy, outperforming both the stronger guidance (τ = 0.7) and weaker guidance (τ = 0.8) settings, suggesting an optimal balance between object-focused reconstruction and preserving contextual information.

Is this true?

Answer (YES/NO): YES